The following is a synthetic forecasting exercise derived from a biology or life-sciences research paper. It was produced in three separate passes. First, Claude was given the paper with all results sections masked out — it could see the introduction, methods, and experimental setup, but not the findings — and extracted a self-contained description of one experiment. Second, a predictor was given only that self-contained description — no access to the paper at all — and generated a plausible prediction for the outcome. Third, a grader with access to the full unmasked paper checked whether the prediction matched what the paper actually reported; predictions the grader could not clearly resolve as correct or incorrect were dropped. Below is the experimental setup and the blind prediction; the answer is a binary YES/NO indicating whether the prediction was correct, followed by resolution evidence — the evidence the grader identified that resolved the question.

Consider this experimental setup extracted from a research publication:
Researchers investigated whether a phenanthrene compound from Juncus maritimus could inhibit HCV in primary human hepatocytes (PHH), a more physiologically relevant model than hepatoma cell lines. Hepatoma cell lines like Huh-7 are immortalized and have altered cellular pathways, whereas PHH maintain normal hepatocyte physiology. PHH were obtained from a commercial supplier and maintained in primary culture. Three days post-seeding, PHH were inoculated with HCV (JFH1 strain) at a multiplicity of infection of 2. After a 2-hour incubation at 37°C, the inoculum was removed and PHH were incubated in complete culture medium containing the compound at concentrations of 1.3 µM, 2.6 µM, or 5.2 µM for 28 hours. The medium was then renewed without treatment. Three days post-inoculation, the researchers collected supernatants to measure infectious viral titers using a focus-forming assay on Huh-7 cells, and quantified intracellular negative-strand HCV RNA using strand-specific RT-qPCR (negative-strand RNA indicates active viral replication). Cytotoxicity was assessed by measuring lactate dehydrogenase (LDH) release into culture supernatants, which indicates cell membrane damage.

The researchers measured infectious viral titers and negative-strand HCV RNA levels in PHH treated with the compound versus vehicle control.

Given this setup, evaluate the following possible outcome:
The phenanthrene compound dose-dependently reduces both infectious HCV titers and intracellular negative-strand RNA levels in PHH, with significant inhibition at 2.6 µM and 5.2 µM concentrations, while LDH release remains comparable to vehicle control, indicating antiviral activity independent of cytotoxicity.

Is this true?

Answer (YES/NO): YES